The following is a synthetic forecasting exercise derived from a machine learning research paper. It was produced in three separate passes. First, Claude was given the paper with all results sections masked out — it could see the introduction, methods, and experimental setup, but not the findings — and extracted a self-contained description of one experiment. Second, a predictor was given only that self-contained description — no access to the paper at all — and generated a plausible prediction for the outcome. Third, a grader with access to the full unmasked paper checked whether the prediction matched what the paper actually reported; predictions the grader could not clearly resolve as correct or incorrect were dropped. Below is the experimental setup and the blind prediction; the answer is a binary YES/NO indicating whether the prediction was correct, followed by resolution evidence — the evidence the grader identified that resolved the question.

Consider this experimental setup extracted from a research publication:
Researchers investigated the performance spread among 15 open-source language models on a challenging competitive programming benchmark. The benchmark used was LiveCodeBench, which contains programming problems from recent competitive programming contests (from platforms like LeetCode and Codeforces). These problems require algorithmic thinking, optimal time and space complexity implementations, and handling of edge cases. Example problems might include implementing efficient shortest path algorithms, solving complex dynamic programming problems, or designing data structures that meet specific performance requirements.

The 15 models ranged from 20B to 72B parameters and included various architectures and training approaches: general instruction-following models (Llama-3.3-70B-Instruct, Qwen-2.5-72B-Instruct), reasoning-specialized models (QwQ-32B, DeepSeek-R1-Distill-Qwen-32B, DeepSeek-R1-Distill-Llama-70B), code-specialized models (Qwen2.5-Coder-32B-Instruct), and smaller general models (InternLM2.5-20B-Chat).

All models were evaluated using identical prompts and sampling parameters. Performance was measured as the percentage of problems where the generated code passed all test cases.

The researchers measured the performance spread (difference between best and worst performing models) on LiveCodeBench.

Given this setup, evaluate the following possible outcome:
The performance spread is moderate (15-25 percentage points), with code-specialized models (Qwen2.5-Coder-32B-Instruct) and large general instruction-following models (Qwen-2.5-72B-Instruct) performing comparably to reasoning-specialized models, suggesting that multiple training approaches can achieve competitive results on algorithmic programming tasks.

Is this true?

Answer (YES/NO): NO